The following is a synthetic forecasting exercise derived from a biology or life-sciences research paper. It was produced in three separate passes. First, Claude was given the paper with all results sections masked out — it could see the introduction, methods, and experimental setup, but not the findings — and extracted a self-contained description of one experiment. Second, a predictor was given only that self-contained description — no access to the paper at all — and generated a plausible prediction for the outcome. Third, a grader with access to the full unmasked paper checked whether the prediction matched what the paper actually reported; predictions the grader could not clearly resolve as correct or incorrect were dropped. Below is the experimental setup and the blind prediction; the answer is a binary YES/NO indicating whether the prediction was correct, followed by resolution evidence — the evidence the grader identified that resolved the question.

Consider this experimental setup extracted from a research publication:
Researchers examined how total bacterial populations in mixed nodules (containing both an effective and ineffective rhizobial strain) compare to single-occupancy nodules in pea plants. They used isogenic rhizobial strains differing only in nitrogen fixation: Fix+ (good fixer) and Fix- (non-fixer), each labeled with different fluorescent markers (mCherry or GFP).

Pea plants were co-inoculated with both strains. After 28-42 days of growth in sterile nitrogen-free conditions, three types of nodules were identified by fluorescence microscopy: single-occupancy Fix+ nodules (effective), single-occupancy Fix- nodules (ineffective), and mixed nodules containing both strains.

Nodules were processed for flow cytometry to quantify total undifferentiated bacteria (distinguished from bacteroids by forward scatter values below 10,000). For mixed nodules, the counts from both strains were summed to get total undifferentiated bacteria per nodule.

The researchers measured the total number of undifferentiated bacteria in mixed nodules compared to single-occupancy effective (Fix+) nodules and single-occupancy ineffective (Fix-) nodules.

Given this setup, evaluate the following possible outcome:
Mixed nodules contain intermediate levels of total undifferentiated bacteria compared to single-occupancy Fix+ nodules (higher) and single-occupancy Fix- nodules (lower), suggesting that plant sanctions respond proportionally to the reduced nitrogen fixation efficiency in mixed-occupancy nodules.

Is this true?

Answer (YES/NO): NO